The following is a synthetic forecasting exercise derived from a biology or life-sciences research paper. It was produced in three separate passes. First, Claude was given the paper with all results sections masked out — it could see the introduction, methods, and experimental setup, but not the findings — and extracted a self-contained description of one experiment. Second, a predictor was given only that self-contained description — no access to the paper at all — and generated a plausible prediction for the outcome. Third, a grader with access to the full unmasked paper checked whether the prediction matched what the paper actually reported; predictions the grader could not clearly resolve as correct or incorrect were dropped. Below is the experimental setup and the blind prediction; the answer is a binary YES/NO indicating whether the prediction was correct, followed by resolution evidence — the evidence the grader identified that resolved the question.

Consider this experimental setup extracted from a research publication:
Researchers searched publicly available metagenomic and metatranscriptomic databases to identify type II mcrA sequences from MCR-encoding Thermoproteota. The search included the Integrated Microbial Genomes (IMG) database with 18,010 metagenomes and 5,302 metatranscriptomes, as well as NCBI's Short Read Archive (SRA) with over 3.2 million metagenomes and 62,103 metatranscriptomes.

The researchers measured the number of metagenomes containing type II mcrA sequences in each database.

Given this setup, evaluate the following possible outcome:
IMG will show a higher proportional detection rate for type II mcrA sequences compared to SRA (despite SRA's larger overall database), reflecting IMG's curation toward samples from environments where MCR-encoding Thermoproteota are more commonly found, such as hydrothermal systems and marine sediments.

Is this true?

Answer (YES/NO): YES